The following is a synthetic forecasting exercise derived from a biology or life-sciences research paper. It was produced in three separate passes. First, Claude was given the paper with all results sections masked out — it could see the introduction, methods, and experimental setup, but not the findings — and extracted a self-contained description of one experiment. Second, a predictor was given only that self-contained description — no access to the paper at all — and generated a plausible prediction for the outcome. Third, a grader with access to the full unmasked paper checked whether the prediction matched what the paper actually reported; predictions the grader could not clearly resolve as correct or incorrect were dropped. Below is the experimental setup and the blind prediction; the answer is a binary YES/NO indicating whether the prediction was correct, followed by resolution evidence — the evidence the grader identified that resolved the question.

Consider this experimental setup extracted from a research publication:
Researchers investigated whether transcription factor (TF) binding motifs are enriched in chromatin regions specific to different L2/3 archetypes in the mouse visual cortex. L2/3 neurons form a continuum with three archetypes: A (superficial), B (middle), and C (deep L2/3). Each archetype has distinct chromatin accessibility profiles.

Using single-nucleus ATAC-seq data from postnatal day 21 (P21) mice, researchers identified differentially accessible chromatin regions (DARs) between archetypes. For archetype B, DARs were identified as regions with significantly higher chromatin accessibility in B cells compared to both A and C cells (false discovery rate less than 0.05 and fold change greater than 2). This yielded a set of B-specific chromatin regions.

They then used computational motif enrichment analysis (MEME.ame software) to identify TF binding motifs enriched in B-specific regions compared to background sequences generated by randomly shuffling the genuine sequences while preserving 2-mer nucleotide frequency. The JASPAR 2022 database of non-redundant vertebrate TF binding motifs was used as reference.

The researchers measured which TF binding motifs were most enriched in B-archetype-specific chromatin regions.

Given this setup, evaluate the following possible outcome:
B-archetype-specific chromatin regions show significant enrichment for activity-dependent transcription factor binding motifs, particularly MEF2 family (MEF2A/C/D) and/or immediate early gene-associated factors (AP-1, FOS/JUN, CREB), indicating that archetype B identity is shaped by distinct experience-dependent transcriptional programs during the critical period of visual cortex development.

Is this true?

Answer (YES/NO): YES